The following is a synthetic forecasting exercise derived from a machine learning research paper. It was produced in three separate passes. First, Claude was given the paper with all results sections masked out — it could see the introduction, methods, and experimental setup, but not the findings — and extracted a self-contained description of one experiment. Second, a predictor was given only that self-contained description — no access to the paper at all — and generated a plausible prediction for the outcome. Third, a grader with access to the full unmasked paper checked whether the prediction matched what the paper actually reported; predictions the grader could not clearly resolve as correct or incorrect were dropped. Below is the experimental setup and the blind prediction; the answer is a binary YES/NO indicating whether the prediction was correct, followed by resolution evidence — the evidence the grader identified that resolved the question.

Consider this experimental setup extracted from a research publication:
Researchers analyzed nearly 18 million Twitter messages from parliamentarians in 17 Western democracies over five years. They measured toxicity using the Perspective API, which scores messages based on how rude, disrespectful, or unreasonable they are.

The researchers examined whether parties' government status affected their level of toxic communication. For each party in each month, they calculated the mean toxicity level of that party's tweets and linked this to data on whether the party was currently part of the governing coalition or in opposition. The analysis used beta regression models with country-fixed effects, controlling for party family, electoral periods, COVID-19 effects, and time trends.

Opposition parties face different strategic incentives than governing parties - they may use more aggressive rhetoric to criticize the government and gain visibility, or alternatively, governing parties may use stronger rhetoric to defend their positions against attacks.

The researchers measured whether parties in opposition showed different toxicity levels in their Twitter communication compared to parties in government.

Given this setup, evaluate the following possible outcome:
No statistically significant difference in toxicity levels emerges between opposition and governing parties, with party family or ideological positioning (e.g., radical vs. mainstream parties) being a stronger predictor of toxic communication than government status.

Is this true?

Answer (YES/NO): NO